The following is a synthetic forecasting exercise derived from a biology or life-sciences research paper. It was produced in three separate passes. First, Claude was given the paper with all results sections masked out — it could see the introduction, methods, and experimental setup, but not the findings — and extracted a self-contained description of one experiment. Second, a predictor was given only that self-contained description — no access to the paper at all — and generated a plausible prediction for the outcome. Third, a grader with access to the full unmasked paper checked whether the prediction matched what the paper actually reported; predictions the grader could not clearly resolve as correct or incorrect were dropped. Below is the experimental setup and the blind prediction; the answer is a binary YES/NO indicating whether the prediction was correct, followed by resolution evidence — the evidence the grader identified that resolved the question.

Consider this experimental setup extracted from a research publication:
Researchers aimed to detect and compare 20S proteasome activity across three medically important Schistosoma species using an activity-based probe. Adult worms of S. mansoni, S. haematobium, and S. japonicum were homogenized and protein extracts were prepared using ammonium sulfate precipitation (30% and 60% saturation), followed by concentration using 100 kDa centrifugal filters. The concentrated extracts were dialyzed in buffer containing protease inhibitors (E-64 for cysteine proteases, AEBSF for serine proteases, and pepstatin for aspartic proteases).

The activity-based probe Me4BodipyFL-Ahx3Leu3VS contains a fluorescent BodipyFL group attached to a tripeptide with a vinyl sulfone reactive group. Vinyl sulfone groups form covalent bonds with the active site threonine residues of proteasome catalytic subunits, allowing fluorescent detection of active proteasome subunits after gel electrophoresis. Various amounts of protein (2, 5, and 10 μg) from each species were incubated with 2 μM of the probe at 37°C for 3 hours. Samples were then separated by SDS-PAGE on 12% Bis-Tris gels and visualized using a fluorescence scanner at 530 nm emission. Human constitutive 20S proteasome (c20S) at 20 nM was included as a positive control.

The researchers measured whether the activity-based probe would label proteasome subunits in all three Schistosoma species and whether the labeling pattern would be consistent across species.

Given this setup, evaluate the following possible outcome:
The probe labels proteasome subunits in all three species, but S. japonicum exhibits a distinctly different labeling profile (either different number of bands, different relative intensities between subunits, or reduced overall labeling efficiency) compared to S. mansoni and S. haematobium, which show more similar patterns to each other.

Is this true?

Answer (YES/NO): NO